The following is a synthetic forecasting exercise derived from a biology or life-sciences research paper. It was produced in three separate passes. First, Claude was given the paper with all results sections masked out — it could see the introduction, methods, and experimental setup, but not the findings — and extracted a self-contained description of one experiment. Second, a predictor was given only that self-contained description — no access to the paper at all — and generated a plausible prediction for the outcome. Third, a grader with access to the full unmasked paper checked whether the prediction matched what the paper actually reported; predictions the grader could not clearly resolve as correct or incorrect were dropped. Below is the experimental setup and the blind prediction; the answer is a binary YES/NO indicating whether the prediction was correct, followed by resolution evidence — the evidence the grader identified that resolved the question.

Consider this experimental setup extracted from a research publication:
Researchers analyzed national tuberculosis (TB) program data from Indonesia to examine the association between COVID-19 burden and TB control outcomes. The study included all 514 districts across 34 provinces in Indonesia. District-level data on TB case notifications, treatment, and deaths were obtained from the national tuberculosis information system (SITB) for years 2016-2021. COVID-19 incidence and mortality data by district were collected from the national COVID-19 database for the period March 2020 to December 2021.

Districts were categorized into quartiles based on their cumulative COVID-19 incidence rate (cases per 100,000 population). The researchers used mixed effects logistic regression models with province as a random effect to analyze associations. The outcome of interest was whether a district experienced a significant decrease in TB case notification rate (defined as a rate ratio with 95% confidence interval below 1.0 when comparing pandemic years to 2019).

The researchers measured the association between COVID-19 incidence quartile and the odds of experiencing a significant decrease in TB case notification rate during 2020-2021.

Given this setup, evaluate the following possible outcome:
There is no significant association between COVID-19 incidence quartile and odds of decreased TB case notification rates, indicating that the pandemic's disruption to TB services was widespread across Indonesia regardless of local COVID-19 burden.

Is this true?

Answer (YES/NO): NO